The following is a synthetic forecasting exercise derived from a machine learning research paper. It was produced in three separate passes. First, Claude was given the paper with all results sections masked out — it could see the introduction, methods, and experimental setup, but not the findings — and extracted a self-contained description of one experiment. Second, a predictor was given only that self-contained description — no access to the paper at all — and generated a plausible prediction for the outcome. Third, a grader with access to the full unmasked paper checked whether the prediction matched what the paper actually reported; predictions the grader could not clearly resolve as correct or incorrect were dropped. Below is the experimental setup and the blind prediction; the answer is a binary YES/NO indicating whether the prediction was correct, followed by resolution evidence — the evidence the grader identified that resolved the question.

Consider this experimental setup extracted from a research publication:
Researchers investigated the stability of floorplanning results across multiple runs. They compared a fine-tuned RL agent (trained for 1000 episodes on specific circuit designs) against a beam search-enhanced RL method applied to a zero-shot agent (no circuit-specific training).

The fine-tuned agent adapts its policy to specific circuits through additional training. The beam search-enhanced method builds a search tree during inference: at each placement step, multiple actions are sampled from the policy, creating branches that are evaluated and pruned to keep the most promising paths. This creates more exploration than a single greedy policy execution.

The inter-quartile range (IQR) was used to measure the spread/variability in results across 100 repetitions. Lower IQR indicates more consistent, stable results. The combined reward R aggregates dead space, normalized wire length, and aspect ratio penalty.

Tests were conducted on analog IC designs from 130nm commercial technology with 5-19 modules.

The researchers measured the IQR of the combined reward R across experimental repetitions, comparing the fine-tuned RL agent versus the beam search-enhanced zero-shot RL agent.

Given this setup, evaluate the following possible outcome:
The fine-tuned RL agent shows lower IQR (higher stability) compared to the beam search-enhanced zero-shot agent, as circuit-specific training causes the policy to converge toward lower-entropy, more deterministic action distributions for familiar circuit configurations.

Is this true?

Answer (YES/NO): NO